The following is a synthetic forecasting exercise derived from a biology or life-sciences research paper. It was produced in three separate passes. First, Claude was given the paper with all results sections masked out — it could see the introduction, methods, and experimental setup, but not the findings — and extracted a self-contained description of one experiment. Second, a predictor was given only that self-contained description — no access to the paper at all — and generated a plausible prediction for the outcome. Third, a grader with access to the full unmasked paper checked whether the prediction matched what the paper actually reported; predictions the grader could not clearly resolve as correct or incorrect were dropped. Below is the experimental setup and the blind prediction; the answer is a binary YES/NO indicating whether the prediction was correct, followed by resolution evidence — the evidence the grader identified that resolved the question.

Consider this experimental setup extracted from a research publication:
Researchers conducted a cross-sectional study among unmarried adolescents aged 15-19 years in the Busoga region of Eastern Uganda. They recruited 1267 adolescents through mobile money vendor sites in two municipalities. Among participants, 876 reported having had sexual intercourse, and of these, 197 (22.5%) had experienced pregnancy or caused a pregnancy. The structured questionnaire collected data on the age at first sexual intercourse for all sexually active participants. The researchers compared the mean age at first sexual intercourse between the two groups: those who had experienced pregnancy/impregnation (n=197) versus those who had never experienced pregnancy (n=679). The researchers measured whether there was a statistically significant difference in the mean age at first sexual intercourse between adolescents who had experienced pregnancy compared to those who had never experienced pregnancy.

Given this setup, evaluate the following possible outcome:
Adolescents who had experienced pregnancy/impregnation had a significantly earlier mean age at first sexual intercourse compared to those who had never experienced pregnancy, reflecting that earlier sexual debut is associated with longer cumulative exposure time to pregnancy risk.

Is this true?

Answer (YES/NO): YES